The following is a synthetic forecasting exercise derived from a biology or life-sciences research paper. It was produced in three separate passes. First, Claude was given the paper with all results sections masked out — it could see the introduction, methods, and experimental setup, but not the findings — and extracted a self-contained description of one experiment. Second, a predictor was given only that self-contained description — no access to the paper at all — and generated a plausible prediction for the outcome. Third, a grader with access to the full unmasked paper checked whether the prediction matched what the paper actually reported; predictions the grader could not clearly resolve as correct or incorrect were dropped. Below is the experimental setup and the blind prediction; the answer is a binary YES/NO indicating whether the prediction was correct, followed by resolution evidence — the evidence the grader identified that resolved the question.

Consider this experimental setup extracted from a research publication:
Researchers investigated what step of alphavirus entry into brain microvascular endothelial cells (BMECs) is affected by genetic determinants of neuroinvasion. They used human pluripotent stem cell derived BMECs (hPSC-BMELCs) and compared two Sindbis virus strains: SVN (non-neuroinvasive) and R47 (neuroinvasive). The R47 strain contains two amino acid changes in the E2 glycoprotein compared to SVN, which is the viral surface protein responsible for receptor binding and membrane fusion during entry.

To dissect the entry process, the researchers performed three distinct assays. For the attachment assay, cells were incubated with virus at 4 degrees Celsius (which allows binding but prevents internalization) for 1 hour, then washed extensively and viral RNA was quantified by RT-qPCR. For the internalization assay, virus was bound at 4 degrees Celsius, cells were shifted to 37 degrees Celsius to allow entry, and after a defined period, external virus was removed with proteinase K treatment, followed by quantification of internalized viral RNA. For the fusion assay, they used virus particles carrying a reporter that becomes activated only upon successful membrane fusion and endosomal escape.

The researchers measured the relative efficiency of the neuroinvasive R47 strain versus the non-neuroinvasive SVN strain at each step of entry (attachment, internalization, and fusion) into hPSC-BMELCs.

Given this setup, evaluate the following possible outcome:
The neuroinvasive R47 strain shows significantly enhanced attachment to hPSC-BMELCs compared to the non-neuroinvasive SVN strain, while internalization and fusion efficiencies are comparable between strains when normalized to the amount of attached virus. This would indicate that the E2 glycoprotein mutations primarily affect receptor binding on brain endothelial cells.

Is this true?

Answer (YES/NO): NO